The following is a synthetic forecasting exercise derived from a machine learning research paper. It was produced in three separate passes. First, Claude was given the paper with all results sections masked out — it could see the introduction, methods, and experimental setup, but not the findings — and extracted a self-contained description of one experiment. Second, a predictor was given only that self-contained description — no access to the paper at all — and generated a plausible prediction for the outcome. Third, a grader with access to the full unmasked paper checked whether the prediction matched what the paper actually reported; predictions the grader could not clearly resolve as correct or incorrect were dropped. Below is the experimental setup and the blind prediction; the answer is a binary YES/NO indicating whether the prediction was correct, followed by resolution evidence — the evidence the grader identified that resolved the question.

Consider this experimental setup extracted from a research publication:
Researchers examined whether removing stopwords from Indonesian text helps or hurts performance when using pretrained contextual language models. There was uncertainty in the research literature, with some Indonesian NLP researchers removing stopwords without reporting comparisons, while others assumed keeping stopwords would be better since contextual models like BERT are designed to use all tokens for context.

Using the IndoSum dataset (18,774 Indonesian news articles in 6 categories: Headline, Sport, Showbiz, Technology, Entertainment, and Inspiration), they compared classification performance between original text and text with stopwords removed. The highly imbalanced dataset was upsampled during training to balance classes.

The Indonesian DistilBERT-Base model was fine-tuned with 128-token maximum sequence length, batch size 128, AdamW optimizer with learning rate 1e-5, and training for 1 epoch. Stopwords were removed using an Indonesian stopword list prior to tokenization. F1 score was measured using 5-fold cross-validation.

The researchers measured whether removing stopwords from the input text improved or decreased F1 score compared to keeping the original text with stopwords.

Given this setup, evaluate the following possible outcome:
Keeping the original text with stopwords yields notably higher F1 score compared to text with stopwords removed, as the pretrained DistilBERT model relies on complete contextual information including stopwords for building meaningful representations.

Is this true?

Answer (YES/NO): NO